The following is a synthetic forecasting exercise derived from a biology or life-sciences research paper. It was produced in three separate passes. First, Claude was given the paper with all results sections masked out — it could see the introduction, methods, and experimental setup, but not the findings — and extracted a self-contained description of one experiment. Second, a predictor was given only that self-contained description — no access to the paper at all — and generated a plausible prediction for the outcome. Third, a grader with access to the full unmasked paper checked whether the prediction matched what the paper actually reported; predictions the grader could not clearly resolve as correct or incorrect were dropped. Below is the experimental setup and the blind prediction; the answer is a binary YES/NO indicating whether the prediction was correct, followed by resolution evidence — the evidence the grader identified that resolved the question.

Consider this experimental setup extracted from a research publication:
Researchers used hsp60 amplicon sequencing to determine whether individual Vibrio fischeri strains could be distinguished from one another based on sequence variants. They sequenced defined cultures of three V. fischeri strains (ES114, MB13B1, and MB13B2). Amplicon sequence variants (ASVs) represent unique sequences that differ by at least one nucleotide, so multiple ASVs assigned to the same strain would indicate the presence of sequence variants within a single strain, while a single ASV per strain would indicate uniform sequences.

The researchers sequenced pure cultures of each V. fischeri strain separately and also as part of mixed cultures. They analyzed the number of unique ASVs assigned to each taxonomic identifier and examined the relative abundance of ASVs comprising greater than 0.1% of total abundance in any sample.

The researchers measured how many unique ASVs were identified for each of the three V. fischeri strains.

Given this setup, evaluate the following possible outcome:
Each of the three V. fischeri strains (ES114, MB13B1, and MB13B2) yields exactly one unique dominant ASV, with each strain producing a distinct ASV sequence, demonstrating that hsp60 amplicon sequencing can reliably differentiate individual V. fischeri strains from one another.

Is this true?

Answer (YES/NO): NO